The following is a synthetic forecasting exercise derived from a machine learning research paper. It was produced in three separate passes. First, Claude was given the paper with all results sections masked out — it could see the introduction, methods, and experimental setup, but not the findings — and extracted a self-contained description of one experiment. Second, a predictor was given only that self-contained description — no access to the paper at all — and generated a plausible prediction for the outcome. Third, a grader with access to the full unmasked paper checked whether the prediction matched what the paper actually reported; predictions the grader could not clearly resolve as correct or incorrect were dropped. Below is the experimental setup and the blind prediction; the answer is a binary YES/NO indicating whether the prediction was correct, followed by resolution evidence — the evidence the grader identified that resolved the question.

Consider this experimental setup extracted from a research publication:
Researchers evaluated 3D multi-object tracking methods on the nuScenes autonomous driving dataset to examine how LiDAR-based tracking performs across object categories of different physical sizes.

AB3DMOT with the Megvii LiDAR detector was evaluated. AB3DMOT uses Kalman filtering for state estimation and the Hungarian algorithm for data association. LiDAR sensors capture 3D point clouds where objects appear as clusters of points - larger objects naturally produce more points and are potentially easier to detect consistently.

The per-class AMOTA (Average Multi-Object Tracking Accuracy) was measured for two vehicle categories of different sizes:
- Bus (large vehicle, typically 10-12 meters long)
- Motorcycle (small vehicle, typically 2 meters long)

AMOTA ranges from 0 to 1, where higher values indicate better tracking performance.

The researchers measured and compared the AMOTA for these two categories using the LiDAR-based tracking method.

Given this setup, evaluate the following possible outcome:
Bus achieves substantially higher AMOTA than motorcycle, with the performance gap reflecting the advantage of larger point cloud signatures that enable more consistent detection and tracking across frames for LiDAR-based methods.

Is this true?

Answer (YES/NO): YES